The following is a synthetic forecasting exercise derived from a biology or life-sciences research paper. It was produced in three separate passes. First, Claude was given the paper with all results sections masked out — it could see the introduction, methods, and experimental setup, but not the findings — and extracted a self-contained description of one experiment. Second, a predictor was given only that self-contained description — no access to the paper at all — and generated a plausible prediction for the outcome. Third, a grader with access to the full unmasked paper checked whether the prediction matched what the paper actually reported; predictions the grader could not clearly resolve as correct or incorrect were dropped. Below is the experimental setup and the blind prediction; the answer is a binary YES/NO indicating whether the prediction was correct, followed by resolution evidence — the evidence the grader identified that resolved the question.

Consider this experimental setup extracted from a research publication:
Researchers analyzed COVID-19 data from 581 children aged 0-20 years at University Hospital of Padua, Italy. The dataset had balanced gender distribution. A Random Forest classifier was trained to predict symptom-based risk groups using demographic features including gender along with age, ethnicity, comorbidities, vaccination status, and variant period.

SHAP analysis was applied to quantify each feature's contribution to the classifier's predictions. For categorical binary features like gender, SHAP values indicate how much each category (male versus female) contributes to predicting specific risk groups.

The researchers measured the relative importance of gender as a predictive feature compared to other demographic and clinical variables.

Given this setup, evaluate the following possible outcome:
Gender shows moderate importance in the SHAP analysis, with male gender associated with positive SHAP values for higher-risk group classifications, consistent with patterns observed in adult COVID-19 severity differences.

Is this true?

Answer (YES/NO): NO